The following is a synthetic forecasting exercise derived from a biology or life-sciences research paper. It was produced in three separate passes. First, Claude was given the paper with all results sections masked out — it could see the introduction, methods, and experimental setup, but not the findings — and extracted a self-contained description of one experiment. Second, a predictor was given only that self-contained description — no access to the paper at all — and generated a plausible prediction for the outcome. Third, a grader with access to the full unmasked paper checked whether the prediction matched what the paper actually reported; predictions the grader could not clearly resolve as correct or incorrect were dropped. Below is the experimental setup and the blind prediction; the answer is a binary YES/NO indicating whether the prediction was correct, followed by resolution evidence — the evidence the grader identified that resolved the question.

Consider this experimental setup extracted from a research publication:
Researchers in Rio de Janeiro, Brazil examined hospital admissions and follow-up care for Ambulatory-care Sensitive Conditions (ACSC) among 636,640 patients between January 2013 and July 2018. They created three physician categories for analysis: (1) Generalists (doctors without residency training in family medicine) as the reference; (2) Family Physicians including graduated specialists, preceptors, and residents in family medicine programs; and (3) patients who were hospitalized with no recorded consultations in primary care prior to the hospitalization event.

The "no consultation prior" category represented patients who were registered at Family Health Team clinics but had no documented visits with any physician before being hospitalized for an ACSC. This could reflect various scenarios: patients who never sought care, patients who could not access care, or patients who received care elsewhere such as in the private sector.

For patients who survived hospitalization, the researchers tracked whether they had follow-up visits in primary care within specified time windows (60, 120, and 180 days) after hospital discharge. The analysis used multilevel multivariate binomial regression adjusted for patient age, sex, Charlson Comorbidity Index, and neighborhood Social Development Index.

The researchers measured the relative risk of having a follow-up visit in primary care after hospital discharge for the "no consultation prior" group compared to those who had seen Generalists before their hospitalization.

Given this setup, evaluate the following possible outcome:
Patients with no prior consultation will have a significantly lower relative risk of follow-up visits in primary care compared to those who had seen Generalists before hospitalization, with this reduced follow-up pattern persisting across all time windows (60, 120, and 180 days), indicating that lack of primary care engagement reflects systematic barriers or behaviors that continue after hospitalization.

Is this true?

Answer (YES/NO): YES